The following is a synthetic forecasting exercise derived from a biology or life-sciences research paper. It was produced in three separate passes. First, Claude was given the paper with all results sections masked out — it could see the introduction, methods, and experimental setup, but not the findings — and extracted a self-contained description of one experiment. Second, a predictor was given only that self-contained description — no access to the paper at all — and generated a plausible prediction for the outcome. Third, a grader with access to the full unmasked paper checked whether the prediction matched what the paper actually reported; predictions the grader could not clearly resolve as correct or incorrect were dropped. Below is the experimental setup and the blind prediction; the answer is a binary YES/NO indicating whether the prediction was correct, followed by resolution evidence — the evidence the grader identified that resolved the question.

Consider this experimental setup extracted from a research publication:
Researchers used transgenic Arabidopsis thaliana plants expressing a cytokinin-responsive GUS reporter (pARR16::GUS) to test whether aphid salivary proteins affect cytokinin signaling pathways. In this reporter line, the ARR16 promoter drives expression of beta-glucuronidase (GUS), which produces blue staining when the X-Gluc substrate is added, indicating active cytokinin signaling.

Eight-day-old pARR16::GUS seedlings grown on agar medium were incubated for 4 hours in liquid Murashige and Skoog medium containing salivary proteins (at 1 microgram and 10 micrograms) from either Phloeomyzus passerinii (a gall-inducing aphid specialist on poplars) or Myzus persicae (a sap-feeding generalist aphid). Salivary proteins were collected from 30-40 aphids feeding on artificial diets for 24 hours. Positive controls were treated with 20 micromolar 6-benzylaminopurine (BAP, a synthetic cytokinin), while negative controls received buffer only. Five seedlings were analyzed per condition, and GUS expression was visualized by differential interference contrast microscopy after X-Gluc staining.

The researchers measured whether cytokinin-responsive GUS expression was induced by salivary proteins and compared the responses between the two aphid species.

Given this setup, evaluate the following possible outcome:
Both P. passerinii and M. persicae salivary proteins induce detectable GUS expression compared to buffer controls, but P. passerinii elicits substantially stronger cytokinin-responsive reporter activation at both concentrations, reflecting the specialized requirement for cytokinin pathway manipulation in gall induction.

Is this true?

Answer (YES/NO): NO